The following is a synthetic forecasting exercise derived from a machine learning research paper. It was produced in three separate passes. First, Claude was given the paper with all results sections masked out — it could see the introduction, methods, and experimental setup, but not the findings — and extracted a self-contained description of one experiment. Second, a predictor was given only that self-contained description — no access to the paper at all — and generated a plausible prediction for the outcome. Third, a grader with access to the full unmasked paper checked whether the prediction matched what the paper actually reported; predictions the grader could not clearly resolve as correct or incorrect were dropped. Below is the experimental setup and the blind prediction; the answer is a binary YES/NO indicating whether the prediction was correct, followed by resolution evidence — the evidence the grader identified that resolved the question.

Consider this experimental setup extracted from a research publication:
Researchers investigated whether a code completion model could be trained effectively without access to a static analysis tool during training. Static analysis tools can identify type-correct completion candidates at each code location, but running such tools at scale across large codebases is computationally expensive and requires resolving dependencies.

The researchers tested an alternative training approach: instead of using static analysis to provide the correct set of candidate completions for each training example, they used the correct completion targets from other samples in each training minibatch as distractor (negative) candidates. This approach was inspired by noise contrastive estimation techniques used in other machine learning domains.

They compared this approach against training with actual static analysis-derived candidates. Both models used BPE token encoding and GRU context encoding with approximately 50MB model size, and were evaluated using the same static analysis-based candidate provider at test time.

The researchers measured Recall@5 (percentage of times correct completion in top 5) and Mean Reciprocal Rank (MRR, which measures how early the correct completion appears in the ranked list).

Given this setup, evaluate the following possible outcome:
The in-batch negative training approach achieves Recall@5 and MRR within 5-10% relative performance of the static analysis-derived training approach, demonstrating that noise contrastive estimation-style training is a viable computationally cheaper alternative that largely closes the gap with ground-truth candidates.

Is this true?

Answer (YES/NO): NO